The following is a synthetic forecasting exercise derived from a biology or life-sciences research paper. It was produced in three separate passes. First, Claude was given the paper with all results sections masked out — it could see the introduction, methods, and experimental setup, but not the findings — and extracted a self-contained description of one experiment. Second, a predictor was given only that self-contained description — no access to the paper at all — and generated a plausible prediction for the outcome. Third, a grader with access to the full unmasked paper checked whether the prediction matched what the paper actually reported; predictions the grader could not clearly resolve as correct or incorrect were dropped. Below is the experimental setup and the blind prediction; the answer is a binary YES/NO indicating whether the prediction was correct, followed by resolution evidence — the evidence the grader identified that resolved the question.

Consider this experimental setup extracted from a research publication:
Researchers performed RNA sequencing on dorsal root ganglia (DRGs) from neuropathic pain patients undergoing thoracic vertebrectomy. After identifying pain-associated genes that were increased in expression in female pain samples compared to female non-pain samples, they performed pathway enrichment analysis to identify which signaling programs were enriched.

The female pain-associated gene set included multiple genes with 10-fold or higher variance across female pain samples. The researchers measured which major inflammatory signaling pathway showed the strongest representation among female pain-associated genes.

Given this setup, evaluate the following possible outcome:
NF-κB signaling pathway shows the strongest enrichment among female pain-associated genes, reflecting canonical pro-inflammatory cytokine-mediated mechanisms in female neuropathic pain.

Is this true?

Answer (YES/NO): NO